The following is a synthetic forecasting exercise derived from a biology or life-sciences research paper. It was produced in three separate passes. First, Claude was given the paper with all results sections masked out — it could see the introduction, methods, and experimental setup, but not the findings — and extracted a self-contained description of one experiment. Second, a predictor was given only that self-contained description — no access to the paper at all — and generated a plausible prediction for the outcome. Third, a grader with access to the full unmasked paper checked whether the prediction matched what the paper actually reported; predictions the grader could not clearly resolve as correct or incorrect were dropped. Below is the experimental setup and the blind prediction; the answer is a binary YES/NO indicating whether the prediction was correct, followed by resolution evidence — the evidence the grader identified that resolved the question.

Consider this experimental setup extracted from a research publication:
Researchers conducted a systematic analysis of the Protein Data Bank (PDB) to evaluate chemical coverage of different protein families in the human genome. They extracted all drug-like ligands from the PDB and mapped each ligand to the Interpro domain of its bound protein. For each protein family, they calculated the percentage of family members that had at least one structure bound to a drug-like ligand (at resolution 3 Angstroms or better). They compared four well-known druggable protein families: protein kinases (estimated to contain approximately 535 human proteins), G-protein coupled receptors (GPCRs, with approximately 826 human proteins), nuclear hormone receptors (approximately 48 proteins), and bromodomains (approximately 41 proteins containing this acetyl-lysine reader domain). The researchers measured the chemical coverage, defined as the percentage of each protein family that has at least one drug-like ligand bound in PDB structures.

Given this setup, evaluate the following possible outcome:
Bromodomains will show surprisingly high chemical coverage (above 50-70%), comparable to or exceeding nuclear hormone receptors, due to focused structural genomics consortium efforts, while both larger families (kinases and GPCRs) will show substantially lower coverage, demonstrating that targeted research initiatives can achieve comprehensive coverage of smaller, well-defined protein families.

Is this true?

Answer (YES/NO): YES